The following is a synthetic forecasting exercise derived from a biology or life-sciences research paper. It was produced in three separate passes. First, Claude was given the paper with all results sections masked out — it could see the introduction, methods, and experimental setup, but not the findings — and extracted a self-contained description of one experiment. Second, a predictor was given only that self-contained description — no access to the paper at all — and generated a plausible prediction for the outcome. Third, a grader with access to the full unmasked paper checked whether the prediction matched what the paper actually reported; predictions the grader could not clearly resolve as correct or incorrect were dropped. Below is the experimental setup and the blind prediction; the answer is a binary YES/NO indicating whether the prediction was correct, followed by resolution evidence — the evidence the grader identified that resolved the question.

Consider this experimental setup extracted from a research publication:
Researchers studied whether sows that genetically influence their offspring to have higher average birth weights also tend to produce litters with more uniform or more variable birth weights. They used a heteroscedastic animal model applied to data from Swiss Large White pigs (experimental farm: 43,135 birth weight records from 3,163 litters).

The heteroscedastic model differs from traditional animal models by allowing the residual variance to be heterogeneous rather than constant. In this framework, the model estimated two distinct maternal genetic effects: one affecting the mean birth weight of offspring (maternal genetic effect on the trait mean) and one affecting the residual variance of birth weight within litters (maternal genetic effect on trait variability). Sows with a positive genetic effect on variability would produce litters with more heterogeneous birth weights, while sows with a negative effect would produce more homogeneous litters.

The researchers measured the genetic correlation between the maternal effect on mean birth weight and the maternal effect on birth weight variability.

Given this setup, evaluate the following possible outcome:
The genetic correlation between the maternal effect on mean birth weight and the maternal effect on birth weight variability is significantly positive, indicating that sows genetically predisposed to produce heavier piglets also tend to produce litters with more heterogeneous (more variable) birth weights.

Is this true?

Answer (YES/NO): YES